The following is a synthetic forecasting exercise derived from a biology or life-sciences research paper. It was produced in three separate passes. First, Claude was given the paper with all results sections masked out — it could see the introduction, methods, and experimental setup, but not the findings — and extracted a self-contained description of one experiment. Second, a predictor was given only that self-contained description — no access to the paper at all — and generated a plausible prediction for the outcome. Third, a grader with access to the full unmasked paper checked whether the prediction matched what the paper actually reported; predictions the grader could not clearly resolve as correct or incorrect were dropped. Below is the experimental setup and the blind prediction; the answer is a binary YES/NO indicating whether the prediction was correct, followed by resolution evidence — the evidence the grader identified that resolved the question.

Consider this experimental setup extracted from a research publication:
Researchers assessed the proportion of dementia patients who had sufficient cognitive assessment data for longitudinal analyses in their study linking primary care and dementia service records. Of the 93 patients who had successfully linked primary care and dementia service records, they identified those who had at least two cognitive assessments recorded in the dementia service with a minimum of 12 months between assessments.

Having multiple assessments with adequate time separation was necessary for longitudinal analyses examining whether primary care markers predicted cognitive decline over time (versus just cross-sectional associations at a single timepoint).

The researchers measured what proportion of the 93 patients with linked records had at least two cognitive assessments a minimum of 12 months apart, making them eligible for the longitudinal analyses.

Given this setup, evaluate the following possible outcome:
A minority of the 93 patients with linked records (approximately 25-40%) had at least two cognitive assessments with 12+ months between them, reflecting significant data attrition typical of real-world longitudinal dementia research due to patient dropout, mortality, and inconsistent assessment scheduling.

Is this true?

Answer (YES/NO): NO